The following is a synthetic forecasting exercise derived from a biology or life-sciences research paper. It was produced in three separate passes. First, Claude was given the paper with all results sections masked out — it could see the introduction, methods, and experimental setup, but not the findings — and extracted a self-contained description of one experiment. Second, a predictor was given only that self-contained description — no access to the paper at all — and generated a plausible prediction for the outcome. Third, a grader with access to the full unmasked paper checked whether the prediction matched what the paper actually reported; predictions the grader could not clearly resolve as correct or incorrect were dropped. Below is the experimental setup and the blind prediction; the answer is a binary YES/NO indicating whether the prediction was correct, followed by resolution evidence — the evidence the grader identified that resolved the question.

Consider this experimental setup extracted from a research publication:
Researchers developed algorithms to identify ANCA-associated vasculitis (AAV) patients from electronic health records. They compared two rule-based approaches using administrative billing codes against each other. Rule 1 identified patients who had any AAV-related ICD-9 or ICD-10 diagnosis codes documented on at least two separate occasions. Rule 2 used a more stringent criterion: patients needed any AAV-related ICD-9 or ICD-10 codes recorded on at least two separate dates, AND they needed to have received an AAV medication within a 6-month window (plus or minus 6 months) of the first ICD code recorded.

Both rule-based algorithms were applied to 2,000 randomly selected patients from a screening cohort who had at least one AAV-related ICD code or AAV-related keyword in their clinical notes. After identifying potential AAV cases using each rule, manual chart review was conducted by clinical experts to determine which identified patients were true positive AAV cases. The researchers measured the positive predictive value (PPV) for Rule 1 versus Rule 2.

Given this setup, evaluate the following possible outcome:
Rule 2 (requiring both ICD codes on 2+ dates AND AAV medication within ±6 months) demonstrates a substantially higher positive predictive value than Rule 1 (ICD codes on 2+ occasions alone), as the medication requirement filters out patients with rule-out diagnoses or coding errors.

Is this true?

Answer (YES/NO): NO